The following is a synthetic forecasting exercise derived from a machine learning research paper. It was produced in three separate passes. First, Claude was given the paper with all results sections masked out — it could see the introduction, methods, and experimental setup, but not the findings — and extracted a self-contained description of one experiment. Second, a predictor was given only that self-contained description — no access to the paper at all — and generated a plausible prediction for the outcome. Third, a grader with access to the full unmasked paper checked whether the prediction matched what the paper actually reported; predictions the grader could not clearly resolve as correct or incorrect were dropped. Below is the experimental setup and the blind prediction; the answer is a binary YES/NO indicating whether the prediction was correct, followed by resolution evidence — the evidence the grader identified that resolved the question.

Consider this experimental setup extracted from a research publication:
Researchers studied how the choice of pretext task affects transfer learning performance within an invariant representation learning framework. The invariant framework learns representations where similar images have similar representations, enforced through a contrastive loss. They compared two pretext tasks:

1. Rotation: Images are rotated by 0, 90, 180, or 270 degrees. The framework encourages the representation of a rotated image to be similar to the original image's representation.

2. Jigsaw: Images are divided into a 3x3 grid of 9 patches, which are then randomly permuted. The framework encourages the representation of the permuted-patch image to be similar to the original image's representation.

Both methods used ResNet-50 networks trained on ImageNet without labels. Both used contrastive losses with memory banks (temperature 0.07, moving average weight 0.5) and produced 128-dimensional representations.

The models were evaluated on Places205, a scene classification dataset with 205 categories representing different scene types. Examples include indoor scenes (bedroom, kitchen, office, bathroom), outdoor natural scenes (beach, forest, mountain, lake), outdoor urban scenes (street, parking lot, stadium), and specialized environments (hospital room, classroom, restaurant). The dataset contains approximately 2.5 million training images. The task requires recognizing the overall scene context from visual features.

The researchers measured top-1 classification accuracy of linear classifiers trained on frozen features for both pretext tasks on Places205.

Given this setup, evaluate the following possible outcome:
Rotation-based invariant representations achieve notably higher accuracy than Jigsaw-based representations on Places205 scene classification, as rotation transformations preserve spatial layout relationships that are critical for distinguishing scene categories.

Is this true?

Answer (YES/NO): NO